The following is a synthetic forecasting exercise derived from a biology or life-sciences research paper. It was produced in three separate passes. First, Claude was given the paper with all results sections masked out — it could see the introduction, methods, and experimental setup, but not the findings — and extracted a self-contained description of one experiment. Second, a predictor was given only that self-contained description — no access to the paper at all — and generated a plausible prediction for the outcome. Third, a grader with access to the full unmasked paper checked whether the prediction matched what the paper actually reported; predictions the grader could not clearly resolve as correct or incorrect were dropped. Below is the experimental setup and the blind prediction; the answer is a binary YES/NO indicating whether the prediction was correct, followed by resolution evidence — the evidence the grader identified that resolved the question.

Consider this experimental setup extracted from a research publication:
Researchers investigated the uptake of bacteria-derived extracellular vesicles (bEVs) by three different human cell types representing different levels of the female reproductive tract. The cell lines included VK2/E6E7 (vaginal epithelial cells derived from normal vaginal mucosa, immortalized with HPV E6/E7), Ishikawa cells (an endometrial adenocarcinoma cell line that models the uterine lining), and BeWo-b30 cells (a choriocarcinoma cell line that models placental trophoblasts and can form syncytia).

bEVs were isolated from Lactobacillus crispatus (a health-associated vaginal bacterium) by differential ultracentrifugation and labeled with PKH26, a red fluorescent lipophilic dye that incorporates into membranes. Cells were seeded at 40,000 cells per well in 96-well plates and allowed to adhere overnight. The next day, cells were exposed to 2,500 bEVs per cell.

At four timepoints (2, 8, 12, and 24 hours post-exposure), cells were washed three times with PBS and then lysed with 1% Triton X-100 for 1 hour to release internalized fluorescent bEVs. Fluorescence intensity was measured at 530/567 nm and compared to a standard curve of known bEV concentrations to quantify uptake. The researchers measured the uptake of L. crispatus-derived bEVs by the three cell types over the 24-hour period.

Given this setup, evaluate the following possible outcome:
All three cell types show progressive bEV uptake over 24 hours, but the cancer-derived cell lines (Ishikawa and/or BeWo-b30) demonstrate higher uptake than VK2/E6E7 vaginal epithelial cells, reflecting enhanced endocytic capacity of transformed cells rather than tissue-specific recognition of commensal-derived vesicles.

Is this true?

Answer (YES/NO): YES